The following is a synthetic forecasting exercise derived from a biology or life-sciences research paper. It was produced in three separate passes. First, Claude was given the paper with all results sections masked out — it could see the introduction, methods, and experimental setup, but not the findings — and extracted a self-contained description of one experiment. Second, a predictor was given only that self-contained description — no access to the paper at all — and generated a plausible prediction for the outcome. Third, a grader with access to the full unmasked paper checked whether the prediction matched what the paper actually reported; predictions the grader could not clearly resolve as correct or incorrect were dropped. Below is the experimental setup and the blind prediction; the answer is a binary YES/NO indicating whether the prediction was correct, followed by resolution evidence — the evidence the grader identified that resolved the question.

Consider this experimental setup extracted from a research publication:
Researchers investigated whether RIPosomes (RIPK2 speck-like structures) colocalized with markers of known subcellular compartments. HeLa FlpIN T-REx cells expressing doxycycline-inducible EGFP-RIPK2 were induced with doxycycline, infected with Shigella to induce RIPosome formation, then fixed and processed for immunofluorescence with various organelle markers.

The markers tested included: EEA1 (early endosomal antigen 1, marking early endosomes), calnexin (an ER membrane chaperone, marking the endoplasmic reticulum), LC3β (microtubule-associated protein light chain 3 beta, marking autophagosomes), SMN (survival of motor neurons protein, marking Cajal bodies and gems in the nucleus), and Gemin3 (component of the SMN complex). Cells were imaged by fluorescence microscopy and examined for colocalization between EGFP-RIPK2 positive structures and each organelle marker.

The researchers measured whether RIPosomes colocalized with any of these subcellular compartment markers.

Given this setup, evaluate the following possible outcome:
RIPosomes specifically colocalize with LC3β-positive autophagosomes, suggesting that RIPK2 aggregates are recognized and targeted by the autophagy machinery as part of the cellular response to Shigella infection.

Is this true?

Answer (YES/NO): NO